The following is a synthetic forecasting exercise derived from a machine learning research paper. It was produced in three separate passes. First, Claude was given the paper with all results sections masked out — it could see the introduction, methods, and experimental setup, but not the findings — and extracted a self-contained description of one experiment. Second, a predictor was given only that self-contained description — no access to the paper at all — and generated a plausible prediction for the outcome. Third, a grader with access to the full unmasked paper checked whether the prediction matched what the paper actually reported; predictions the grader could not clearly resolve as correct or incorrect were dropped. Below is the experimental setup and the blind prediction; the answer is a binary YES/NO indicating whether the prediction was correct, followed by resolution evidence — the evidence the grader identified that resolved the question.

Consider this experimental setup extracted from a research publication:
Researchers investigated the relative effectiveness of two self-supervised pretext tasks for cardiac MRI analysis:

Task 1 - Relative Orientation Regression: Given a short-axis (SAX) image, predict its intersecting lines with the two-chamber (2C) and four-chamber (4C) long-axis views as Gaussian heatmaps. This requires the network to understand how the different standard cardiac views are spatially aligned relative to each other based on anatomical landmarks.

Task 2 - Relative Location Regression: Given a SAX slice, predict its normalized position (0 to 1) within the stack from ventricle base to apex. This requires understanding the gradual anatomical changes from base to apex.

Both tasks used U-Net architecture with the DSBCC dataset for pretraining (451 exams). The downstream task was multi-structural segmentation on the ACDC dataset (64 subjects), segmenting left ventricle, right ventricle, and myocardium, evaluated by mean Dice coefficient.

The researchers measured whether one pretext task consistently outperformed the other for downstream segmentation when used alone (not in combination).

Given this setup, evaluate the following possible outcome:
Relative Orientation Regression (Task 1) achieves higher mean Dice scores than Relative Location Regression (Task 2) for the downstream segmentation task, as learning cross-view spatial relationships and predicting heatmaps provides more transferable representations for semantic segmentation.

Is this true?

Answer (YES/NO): YES